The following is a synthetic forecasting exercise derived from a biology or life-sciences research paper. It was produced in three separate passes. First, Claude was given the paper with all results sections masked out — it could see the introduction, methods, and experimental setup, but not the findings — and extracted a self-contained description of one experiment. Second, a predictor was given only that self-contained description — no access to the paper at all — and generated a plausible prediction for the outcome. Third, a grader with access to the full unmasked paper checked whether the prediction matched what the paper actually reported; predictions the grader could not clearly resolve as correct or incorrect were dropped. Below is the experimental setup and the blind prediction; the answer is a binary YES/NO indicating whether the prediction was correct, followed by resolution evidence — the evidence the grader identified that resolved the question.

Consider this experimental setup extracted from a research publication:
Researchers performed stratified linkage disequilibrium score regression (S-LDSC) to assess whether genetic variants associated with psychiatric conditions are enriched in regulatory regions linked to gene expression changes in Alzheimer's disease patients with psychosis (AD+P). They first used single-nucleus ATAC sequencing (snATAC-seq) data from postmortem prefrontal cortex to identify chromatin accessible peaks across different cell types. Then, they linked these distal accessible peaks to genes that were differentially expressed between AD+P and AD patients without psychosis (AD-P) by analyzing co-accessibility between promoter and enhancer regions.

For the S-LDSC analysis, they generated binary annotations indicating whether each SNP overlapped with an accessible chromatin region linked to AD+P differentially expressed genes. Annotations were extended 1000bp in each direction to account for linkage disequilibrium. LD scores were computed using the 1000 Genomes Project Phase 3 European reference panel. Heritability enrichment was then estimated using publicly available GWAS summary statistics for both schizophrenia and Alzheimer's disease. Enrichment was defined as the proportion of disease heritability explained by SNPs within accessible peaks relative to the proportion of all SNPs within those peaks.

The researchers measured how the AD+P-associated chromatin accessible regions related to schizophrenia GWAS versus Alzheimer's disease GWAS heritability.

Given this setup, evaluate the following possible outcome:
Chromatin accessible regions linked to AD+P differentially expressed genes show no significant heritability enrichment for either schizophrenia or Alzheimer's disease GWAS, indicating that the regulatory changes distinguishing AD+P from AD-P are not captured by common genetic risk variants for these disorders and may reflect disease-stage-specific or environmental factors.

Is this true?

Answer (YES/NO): NO